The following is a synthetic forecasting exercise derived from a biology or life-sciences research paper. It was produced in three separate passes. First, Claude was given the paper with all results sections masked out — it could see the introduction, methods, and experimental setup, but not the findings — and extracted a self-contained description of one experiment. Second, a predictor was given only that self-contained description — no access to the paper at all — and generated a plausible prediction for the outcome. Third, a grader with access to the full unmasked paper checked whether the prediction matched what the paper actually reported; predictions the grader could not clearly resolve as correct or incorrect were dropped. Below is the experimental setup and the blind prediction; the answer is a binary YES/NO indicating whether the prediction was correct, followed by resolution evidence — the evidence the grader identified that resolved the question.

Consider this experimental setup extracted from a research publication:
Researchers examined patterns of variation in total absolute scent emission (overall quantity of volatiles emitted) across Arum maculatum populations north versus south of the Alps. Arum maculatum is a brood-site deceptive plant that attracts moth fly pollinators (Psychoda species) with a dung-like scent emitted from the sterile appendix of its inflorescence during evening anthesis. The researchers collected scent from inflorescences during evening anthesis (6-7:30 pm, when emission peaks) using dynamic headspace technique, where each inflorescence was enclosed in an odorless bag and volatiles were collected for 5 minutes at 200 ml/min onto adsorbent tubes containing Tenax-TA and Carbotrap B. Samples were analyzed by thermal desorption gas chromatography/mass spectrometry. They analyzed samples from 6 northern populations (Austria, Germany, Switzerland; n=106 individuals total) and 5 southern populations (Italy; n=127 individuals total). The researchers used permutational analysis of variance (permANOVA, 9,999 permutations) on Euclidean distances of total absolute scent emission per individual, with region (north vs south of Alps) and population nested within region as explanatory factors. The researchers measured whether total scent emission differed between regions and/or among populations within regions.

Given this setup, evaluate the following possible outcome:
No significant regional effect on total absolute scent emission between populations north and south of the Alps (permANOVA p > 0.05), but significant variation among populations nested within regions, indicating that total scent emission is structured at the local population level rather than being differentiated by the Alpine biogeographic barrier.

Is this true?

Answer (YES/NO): NO